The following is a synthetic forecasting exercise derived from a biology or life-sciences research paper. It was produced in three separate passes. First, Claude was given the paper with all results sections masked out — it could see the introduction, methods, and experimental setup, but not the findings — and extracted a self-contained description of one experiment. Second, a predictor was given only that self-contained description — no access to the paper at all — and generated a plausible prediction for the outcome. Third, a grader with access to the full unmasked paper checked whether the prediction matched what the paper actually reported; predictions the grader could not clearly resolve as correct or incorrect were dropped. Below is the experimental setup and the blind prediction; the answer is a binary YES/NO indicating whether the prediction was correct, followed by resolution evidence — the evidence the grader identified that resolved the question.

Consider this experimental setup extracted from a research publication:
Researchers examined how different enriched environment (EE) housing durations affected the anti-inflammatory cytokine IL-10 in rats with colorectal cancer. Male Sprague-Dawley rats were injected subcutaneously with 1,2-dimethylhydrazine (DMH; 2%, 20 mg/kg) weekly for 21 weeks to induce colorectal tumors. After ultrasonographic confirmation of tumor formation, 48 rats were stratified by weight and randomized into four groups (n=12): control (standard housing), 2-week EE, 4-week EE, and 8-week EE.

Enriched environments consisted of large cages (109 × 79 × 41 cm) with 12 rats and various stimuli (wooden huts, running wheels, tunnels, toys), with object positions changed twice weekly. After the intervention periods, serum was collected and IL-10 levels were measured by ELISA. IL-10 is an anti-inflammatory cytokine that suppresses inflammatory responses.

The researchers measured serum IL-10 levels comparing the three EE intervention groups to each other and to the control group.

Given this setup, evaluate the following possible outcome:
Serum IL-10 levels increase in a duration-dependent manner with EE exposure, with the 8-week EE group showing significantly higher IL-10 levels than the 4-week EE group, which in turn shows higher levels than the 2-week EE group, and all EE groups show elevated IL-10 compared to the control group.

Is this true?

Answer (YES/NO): NO